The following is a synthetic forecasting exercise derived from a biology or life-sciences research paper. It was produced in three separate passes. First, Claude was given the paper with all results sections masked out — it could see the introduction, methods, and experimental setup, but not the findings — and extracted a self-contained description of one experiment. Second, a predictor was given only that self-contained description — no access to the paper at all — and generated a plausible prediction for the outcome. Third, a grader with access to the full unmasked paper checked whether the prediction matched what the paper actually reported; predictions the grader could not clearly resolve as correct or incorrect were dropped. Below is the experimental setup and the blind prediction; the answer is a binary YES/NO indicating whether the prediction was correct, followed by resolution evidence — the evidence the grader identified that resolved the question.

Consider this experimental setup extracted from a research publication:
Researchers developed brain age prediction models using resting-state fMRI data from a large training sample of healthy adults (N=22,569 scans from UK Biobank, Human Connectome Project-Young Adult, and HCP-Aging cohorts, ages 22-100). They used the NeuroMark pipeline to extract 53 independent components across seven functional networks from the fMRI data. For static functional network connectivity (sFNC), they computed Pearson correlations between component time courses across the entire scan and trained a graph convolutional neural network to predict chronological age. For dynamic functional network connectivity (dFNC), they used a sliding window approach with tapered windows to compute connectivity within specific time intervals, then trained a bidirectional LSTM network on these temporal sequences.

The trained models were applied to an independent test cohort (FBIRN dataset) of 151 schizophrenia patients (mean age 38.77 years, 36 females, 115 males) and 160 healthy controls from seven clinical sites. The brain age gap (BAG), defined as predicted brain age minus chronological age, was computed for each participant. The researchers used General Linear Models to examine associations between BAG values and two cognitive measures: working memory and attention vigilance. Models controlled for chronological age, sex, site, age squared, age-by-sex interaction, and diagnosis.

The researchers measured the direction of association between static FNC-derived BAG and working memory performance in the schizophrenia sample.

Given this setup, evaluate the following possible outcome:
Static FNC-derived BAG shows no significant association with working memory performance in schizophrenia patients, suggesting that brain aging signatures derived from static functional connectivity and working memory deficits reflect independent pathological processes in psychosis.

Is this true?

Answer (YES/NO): NO